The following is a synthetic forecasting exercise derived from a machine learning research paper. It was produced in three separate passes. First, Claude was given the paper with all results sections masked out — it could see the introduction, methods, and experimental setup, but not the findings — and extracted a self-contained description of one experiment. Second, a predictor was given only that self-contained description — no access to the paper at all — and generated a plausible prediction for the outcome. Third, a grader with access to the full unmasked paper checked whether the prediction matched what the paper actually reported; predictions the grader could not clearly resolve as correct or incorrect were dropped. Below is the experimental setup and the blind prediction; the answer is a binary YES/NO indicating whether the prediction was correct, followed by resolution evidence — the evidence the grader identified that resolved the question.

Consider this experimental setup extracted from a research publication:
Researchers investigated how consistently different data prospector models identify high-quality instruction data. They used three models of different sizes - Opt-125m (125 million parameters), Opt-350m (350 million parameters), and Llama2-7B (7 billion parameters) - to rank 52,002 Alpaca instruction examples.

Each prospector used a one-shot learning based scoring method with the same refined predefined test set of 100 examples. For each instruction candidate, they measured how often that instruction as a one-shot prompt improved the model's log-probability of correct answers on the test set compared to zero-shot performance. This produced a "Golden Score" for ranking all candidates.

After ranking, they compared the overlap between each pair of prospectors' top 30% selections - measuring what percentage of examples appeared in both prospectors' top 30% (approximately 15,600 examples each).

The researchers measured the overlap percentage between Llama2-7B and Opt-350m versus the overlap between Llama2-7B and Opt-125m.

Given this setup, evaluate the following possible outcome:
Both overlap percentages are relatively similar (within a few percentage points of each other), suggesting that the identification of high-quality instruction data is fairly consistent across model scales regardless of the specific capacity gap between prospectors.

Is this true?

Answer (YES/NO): NO